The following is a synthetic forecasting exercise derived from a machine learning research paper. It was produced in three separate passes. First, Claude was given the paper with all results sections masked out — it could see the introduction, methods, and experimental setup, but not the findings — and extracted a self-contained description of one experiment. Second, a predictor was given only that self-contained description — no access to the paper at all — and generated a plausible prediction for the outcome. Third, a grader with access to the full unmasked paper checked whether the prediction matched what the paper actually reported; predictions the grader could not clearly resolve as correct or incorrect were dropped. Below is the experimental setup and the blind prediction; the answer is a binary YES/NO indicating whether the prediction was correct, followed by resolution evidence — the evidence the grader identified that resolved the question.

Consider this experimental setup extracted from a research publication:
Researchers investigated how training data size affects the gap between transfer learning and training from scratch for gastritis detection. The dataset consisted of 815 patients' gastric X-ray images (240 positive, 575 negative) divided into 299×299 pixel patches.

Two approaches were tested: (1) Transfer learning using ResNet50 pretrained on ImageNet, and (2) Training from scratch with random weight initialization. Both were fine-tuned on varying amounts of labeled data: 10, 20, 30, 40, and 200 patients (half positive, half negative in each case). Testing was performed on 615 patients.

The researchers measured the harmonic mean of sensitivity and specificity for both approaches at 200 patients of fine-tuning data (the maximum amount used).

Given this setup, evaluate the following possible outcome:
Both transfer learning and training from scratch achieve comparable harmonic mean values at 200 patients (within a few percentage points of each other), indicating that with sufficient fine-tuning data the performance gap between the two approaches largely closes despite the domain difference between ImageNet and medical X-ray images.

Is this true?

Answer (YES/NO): NO